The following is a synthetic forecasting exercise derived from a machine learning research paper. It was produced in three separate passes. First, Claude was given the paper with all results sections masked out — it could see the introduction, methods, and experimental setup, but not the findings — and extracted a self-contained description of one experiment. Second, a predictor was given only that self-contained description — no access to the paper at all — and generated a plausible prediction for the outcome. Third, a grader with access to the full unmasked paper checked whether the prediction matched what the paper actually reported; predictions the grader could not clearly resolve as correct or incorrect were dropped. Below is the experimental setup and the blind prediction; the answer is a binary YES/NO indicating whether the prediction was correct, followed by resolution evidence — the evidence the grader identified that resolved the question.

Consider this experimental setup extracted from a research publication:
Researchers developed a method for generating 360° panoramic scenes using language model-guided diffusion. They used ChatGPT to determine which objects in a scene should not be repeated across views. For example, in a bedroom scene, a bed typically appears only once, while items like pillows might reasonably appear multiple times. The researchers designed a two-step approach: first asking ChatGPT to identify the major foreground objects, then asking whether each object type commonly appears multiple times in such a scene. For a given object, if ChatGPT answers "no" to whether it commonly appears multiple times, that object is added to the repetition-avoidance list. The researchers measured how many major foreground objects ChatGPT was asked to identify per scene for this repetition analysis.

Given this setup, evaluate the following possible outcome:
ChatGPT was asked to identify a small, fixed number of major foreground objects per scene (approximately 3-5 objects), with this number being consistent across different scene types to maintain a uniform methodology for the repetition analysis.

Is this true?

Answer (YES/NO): NO